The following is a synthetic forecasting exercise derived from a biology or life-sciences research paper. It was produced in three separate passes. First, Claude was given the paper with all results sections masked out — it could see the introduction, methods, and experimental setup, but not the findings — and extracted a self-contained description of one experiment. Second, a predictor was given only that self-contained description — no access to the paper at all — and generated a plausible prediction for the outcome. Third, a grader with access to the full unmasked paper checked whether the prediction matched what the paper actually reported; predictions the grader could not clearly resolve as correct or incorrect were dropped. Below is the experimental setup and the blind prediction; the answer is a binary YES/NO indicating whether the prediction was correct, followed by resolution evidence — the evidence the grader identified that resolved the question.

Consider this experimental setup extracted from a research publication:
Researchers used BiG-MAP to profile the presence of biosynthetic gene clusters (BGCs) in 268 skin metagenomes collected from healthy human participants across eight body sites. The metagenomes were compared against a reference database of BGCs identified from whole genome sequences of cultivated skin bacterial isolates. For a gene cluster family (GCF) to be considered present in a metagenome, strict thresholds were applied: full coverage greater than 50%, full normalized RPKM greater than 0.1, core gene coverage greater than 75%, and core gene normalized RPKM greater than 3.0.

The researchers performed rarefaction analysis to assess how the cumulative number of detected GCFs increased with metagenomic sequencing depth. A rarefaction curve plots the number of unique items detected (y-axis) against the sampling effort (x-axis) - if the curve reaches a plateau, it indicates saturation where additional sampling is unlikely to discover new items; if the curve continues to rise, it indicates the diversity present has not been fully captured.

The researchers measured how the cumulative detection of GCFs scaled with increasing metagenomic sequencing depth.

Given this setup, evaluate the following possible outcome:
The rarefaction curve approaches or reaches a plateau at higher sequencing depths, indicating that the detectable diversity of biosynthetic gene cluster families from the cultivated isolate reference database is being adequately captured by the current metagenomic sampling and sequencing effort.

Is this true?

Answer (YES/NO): NO